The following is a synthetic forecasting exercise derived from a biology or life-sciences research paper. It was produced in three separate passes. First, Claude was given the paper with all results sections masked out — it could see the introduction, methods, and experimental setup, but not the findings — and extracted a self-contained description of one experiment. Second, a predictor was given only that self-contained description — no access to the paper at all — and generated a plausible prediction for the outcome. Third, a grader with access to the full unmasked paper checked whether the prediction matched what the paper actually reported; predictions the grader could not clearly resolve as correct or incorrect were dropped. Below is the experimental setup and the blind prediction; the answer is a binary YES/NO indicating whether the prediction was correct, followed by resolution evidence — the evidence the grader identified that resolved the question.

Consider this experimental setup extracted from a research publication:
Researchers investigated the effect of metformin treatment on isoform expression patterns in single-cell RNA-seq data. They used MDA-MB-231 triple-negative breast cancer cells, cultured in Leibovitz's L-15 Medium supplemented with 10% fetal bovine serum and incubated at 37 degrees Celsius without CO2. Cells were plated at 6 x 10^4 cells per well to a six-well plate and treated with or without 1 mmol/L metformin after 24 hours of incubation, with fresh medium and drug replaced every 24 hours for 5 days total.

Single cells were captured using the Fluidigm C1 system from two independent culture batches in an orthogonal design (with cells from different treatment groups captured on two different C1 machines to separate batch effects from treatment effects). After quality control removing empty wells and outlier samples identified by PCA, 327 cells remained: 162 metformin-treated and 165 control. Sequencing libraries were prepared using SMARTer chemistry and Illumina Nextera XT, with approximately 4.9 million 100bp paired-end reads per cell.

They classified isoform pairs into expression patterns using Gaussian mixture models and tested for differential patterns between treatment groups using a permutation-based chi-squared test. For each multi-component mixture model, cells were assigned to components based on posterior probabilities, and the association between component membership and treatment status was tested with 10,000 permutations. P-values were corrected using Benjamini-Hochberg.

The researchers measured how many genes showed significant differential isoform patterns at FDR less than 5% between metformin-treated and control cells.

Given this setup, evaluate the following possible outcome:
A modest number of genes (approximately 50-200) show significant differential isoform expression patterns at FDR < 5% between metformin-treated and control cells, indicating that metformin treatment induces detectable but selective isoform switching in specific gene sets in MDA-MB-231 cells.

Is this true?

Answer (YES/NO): YES